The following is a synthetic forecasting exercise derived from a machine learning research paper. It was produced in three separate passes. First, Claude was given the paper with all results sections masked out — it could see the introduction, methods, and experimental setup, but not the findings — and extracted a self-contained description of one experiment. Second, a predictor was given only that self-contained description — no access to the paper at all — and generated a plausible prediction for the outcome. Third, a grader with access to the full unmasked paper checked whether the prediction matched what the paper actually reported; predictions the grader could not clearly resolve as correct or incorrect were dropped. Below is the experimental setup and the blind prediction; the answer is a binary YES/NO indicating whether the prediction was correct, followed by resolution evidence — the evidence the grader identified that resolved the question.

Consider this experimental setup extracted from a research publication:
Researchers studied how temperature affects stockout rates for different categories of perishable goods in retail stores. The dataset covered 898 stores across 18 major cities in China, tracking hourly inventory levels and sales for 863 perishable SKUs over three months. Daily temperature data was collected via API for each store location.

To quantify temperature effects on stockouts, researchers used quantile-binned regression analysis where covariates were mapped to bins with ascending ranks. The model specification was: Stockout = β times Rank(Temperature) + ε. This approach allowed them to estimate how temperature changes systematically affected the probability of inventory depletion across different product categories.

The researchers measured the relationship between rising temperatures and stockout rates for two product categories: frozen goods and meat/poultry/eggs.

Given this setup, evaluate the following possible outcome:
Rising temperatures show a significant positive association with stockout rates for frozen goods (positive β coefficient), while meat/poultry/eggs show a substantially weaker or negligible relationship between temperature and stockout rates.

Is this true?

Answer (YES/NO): NO